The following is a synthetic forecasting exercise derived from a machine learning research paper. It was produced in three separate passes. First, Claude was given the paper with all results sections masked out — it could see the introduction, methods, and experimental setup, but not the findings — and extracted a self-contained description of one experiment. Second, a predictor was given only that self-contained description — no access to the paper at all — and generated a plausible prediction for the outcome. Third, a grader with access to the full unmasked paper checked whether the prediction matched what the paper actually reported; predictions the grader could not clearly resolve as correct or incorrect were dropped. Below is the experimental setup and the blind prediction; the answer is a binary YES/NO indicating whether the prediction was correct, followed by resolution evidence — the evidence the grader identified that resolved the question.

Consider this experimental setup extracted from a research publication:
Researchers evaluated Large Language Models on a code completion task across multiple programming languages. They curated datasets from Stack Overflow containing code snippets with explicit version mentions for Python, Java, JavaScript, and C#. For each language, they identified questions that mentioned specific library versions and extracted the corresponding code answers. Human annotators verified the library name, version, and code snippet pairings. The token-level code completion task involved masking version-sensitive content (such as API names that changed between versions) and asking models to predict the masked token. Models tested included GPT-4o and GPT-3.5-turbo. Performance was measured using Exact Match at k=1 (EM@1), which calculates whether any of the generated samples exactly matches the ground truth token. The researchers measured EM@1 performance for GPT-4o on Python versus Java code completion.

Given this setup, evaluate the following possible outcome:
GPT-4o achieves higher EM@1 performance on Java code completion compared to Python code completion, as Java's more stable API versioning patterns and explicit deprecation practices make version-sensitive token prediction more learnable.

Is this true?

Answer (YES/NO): NO